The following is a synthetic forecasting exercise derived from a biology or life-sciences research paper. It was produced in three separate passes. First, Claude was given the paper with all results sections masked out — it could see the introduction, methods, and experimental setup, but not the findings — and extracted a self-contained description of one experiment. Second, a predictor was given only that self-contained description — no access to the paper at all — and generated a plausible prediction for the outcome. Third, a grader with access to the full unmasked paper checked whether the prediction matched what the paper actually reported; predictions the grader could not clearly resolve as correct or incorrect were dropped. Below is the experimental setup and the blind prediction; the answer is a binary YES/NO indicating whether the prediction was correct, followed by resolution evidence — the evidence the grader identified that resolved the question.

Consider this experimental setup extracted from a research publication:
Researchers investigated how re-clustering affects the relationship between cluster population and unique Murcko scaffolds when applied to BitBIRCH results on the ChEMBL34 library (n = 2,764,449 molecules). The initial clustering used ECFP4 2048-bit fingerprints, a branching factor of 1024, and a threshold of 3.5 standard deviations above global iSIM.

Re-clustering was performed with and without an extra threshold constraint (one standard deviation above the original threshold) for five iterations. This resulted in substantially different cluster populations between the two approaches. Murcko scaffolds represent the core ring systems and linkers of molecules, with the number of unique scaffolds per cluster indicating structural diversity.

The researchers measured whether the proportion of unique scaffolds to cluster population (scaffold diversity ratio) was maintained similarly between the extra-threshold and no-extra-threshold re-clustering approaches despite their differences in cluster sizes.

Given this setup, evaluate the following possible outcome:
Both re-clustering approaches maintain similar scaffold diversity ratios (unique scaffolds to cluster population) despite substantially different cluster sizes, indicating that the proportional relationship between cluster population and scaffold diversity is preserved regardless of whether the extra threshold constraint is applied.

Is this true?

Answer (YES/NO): YES